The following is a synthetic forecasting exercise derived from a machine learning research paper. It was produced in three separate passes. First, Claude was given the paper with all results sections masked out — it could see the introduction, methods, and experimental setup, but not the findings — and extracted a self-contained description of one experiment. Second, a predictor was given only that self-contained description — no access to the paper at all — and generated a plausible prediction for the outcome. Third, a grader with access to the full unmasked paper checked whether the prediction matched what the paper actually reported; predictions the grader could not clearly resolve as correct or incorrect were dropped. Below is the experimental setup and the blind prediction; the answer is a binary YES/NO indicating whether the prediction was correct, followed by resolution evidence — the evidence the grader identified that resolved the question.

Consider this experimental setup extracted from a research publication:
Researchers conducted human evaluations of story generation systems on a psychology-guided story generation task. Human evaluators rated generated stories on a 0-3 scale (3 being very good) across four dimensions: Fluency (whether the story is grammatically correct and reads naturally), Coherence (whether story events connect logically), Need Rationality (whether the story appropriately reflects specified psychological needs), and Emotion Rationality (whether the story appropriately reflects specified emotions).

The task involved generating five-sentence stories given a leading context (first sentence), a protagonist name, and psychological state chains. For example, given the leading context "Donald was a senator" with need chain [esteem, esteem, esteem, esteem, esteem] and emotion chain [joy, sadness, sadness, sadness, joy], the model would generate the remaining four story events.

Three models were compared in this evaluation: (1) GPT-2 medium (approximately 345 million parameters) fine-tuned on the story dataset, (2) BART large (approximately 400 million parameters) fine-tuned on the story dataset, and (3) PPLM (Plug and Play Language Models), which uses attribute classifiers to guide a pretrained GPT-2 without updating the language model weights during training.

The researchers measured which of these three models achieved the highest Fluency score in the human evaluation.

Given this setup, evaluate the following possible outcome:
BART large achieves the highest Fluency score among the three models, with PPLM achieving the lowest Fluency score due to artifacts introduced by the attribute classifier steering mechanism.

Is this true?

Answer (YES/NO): NO